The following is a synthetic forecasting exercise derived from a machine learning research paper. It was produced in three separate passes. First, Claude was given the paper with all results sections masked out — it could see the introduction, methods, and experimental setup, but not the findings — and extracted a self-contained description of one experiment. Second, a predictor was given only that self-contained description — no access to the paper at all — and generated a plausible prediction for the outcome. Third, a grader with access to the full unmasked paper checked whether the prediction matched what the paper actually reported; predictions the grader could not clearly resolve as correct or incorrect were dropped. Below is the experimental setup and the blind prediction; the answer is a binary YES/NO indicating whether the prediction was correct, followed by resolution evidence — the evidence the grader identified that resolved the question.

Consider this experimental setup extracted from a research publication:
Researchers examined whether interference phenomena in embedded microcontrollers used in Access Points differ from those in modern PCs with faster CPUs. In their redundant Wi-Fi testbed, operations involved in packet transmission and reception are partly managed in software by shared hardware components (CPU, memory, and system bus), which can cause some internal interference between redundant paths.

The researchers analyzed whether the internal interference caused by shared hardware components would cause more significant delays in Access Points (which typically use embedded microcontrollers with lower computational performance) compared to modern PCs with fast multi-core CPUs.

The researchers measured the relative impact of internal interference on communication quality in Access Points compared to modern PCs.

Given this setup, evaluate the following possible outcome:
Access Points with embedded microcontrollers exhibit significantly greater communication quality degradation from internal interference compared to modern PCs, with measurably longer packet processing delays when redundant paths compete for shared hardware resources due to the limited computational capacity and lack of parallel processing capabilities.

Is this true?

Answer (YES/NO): YES